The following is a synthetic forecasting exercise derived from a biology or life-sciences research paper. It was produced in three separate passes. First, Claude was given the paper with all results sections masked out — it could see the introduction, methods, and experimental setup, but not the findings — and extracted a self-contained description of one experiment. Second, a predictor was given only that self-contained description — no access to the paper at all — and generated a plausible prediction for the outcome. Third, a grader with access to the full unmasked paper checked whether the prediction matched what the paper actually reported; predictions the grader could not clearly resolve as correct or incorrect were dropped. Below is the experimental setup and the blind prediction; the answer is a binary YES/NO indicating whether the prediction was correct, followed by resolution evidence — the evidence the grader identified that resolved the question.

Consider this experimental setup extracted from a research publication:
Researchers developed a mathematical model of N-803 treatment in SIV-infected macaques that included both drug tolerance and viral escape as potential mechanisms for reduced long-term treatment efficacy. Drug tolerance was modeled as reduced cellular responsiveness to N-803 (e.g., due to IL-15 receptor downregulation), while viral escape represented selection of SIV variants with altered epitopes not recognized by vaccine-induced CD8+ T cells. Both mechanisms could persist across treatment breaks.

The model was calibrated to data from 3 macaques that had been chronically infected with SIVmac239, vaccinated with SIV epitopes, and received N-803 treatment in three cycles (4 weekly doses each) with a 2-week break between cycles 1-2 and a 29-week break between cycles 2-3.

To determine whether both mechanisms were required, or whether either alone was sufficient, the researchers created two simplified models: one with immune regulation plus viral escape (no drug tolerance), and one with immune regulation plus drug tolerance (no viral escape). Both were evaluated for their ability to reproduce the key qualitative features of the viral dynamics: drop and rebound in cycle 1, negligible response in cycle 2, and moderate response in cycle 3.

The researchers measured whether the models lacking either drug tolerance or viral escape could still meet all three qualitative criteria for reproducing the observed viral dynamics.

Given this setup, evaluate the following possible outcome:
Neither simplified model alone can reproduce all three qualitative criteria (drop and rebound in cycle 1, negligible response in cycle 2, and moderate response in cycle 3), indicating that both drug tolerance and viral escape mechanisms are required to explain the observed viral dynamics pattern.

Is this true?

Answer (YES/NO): NO